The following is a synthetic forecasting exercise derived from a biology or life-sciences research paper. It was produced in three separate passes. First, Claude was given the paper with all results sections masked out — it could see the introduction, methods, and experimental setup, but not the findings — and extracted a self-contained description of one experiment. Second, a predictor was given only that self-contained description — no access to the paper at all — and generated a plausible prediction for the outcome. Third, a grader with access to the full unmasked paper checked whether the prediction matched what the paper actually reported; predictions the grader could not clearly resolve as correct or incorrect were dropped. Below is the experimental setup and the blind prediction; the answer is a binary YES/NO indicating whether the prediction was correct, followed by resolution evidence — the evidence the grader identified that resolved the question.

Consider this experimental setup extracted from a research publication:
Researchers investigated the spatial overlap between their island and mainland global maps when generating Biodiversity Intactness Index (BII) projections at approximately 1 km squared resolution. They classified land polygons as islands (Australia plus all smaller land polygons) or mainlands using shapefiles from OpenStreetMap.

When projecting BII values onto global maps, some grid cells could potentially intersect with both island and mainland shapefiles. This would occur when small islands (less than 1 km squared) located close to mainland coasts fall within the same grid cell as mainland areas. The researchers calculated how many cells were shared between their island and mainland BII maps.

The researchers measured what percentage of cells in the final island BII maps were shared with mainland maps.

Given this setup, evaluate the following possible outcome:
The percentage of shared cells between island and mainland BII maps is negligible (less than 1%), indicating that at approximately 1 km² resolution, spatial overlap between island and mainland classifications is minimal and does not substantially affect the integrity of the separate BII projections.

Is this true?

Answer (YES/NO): YES